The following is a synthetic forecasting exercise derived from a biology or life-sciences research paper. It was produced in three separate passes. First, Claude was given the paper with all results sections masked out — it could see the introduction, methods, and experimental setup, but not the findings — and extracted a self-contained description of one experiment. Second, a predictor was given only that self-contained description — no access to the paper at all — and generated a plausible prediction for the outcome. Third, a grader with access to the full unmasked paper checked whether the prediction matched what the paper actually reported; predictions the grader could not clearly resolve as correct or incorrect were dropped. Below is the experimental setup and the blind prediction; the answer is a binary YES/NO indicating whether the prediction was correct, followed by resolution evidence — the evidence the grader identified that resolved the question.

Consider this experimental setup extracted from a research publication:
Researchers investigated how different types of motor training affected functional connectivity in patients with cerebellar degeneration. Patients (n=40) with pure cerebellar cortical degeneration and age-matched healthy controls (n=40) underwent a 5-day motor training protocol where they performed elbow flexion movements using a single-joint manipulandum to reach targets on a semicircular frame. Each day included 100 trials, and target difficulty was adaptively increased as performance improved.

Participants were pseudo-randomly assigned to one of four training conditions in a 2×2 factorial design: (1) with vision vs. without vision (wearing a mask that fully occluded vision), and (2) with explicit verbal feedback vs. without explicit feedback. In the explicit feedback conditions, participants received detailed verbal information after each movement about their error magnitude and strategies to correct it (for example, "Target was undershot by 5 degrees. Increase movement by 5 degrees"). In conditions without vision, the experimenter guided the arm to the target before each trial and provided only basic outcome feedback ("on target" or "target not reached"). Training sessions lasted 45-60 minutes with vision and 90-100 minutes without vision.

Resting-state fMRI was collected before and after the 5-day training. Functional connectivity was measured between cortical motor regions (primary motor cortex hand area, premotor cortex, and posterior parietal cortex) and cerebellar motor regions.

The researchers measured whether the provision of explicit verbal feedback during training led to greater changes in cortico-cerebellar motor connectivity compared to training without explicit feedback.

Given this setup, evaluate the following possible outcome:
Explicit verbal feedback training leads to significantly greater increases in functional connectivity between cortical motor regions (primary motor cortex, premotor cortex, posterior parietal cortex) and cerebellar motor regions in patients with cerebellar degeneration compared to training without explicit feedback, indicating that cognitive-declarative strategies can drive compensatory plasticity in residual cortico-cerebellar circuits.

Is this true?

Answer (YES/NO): NO